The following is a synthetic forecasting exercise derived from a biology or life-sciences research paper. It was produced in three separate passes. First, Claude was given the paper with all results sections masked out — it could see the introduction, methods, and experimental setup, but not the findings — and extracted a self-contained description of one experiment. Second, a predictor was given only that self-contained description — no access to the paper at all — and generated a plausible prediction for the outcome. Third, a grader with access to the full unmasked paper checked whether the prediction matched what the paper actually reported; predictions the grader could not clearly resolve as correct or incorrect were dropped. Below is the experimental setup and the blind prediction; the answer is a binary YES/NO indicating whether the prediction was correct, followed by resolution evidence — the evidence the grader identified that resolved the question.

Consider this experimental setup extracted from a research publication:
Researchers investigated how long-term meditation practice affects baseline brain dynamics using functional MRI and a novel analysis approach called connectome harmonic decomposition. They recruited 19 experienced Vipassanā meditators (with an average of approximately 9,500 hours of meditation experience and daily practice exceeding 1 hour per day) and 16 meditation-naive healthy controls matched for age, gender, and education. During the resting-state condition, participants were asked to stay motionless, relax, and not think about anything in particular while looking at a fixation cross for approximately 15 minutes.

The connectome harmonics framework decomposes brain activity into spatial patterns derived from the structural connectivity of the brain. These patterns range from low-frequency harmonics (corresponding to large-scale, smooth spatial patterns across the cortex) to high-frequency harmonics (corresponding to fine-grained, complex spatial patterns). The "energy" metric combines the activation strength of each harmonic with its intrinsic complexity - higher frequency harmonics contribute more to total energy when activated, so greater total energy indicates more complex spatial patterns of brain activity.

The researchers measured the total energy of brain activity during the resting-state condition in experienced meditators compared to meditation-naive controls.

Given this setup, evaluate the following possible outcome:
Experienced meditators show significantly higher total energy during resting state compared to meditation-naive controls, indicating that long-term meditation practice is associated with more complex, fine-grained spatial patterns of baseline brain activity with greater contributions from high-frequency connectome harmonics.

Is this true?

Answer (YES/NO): NO